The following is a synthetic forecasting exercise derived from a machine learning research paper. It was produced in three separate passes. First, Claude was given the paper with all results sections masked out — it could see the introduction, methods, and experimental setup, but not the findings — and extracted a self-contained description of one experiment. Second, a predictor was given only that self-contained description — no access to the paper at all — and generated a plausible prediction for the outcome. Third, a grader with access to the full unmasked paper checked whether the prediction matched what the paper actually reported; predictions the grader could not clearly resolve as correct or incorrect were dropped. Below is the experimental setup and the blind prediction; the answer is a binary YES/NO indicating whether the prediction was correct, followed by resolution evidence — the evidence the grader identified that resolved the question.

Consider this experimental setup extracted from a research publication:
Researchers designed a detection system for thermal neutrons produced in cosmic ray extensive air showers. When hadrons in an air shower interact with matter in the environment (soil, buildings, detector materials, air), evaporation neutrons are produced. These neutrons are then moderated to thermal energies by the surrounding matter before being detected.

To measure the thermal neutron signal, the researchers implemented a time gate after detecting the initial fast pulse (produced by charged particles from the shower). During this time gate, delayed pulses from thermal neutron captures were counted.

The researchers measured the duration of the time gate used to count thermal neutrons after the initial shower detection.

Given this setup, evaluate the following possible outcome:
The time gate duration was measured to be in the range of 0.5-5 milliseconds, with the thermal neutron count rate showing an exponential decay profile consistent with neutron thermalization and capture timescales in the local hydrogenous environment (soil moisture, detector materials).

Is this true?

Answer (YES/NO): NO